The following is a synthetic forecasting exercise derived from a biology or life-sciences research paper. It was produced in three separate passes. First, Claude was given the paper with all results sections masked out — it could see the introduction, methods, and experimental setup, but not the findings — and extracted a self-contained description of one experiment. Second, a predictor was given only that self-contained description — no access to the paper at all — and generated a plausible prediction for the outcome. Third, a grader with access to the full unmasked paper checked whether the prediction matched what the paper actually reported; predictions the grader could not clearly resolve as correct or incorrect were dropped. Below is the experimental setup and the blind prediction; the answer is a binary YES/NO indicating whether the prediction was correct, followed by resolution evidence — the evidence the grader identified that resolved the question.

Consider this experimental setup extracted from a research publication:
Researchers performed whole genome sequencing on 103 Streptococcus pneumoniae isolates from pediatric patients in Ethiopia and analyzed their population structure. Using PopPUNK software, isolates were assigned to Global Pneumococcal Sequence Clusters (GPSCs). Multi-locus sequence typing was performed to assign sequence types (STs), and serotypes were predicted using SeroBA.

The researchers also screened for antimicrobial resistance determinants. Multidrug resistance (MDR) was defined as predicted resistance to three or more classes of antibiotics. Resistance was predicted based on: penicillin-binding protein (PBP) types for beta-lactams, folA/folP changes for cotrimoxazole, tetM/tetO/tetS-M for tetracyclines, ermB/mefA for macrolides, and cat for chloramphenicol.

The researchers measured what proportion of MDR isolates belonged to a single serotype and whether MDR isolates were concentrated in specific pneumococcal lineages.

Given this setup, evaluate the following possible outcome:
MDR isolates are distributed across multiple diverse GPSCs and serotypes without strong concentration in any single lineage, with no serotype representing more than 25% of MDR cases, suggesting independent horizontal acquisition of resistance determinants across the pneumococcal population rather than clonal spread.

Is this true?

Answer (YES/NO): NO